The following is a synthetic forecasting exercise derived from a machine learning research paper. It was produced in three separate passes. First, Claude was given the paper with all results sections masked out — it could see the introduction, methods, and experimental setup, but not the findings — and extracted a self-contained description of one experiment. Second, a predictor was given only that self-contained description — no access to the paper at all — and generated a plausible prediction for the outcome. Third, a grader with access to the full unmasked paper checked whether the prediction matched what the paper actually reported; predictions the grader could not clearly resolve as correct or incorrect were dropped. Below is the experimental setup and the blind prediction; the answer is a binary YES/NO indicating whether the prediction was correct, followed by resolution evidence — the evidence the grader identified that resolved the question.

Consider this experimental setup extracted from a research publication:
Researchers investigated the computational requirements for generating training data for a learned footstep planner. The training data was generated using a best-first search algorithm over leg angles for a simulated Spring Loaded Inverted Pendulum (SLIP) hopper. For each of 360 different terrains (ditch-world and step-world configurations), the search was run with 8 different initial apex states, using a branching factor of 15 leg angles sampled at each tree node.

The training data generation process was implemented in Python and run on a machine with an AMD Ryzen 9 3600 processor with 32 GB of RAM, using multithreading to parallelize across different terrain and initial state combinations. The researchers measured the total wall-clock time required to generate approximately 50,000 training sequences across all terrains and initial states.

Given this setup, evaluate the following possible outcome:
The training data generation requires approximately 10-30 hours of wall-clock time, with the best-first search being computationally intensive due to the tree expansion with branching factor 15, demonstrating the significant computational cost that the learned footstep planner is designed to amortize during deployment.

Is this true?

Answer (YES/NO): NO